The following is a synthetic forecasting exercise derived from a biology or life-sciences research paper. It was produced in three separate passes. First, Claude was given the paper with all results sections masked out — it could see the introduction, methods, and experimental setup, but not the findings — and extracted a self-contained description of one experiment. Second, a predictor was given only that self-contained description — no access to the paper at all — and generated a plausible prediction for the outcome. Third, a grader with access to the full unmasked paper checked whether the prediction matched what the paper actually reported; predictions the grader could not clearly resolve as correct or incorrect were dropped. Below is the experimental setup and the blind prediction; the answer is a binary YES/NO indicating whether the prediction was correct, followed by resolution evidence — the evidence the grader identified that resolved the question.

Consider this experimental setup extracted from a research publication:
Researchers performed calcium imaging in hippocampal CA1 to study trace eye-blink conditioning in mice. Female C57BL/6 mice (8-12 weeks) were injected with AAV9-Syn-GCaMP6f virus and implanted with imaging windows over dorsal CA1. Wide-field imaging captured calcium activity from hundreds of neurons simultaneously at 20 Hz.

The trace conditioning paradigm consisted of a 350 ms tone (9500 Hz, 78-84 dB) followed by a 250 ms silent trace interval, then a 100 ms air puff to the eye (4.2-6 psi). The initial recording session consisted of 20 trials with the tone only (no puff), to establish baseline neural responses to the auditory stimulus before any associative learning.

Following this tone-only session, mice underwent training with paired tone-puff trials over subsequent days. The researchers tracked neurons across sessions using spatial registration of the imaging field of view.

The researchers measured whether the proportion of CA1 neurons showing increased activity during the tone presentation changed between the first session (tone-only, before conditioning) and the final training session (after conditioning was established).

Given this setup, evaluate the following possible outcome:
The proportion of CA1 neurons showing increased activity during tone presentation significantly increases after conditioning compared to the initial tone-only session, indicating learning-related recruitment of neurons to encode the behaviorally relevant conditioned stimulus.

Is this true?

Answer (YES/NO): YES